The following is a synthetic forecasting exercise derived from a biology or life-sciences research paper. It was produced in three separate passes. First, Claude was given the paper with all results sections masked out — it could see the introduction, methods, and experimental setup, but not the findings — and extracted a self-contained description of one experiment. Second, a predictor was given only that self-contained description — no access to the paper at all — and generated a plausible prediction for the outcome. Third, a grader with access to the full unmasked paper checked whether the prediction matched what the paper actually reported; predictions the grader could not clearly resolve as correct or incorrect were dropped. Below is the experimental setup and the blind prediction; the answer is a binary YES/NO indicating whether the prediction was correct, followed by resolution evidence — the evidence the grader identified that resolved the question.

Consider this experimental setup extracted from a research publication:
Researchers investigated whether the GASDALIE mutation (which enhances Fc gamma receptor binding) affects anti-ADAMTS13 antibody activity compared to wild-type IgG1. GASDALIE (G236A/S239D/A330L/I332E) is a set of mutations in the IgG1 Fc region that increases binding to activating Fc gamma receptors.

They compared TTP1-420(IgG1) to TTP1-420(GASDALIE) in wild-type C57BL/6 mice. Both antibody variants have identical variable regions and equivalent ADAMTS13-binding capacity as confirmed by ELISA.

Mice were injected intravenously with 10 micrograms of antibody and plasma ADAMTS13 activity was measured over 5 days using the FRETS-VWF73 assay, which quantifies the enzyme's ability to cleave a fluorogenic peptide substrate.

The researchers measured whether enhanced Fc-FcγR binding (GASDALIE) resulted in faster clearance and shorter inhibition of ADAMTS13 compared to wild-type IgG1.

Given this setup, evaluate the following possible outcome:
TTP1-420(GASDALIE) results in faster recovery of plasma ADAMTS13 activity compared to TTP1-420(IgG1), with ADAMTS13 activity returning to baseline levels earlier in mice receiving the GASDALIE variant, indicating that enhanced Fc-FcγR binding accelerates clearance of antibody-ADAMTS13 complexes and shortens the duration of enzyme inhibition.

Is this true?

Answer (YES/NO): NO